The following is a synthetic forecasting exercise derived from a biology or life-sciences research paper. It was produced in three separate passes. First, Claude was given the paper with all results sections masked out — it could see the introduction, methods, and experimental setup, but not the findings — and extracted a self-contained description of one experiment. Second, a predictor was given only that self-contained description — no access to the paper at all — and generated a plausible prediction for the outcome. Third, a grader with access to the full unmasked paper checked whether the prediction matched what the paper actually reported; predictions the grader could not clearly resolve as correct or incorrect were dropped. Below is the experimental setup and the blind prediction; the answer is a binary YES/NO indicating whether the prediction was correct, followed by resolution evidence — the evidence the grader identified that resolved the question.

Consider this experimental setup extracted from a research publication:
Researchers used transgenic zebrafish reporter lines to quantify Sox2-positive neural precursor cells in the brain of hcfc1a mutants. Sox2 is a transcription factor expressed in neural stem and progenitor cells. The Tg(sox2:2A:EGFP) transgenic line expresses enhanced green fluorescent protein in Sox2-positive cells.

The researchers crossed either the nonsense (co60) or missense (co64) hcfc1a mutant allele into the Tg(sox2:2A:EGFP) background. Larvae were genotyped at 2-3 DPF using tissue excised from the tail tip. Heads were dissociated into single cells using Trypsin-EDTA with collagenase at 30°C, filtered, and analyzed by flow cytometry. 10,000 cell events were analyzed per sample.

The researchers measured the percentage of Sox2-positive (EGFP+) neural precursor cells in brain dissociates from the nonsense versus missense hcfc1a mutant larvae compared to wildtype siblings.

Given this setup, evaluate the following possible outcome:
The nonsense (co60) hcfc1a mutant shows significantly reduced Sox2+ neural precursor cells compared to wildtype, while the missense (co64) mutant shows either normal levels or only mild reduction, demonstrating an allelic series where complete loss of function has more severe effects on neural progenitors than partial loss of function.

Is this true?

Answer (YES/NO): NO